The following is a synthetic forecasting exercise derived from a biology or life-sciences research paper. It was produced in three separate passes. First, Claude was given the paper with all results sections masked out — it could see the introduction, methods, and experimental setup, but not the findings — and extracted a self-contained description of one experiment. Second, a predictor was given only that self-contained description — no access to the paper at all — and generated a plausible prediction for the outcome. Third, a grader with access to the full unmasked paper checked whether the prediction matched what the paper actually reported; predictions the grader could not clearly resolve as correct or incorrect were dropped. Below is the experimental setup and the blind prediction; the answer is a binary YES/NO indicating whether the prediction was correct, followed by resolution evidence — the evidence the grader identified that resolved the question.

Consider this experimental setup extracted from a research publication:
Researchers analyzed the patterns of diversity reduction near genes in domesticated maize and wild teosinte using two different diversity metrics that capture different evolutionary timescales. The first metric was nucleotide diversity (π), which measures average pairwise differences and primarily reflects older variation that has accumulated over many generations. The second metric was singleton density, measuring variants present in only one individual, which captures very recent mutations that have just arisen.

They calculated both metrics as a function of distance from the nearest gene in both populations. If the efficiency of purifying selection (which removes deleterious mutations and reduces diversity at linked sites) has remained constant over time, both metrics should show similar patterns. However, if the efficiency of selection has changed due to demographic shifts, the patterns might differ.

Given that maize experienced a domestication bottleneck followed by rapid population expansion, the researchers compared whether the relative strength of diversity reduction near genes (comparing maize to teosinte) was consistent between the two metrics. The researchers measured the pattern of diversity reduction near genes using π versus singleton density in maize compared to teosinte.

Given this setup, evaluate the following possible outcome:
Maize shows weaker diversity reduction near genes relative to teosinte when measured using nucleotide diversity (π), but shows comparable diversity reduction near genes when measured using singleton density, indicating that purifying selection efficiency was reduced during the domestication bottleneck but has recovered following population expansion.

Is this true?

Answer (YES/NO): NO